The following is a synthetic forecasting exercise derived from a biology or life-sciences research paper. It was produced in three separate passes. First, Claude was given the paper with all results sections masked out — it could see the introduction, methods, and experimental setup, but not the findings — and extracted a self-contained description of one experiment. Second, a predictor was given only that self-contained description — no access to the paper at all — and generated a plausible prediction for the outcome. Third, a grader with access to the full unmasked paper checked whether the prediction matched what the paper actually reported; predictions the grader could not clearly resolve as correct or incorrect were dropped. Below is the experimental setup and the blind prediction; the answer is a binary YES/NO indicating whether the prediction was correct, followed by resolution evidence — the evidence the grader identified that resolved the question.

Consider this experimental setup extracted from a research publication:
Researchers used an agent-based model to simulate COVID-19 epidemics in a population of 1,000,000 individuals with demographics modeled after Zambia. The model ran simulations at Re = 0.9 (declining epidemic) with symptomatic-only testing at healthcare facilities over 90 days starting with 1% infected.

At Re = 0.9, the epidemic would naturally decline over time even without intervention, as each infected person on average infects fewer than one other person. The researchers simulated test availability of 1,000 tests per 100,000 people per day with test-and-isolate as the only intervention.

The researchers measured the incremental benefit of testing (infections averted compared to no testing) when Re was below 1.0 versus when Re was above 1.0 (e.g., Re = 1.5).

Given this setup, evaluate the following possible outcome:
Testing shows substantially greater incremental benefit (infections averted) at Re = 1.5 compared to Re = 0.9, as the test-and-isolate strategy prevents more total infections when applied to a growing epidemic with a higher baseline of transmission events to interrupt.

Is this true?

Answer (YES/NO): NO